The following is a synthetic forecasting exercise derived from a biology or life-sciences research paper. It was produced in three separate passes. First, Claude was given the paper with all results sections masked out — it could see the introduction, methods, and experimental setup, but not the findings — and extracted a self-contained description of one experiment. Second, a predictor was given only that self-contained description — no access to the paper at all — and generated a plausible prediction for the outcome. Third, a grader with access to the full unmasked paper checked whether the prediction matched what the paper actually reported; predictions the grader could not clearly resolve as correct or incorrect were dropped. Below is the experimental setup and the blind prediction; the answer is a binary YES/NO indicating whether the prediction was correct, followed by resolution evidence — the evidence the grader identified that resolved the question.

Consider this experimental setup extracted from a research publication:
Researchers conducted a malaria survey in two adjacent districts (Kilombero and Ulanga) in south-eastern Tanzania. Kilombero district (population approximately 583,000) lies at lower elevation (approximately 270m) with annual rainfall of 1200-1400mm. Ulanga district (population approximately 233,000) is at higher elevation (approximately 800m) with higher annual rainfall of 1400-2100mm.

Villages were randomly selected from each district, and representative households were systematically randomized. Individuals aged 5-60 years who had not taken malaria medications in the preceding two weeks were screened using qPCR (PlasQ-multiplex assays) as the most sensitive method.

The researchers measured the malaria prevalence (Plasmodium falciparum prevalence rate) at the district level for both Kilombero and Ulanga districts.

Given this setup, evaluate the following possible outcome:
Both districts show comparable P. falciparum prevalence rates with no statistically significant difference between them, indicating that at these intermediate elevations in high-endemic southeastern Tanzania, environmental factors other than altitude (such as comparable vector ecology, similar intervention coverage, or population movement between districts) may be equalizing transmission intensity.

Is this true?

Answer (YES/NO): NO